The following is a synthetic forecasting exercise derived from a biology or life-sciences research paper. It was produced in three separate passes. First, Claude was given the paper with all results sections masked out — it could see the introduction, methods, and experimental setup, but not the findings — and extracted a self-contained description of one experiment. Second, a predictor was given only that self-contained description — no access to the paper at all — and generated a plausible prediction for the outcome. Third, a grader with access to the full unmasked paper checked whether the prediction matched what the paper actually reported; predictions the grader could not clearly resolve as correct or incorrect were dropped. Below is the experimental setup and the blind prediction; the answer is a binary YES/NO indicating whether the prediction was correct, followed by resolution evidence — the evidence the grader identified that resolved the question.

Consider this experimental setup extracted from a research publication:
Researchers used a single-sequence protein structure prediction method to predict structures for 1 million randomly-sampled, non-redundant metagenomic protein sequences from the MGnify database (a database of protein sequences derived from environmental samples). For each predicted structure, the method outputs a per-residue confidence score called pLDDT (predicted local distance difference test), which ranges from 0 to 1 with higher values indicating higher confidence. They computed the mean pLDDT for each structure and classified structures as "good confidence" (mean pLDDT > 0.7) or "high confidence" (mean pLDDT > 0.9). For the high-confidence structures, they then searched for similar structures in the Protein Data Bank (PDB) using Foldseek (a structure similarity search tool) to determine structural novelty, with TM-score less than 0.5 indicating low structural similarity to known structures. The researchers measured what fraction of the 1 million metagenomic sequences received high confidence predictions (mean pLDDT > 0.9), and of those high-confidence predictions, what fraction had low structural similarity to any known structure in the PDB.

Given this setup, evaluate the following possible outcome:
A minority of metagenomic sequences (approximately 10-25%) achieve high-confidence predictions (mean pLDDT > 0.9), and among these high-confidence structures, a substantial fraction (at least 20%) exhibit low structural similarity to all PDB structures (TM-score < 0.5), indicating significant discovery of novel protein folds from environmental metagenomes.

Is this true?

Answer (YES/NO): NO